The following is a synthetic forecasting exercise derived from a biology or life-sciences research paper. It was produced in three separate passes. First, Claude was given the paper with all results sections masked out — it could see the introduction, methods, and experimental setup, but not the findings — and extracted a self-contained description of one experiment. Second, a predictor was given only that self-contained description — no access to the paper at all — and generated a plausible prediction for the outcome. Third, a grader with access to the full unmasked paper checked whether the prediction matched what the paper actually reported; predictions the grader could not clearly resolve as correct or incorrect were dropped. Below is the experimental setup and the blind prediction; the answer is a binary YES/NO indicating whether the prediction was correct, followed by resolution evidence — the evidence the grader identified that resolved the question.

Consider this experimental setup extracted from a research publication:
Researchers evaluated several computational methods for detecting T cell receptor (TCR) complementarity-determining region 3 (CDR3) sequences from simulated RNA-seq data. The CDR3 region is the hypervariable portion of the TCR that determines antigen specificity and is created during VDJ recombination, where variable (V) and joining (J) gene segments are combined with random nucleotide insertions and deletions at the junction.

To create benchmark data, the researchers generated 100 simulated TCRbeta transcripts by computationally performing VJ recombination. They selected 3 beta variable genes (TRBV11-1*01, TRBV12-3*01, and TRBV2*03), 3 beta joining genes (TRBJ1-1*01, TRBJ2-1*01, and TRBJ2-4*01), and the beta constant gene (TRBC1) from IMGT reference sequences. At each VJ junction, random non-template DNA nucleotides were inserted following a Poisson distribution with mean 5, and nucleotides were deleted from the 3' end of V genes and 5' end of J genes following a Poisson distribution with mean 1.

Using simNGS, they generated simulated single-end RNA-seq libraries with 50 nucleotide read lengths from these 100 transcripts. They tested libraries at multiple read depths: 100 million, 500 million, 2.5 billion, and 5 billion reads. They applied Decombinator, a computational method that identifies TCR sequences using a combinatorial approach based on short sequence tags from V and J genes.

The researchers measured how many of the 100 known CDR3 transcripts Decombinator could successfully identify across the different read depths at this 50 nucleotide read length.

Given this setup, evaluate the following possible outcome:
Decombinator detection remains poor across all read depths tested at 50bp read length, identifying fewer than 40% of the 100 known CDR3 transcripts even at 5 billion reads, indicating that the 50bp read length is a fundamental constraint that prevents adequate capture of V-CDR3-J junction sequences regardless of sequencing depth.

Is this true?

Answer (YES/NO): YES